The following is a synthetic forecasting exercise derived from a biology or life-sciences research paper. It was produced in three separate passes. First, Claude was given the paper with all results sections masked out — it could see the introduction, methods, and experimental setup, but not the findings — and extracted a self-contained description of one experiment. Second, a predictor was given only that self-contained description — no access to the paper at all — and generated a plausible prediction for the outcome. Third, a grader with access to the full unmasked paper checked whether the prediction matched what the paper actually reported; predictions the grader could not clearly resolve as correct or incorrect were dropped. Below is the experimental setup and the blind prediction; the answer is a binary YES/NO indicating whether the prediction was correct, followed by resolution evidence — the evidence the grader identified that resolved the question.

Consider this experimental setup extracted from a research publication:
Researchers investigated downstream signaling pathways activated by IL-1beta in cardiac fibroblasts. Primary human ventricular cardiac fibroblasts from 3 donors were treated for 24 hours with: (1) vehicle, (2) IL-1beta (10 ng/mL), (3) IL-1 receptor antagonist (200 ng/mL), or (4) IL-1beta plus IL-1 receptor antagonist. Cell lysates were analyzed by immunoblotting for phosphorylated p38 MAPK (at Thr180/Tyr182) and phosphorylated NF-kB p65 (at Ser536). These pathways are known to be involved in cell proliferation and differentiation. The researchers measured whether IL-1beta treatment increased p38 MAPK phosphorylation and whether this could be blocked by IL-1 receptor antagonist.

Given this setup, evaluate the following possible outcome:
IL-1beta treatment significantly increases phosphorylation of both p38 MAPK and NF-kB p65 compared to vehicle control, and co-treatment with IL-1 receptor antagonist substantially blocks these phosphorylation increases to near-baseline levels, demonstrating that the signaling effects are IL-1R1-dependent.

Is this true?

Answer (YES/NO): NO